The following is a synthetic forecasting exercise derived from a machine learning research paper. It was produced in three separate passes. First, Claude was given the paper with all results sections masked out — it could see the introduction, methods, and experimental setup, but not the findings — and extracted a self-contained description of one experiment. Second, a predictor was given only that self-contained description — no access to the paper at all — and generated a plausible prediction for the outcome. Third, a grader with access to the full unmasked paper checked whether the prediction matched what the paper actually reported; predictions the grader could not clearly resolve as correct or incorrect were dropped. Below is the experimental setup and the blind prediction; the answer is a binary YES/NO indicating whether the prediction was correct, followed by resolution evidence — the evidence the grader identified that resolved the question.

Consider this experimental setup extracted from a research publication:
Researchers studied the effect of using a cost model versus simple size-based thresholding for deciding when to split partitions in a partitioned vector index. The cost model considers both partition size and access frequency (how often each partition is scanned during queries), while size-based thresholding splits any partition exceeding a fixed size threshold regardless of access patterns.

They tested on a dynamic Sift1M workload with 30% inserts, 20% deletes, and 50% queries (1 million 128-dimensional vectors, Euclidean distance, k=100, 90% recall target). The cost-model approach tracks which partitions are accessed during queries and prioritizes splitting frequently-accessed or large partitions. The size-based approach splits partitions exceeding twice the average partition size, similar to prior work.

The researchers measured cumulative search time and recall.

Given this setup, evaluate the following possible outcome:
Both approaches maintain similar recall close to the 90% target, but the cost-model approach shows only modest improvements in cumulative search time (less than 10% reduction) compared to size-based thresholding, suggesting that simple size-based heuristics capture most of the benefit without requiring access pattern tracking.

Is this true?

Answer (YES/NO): NO